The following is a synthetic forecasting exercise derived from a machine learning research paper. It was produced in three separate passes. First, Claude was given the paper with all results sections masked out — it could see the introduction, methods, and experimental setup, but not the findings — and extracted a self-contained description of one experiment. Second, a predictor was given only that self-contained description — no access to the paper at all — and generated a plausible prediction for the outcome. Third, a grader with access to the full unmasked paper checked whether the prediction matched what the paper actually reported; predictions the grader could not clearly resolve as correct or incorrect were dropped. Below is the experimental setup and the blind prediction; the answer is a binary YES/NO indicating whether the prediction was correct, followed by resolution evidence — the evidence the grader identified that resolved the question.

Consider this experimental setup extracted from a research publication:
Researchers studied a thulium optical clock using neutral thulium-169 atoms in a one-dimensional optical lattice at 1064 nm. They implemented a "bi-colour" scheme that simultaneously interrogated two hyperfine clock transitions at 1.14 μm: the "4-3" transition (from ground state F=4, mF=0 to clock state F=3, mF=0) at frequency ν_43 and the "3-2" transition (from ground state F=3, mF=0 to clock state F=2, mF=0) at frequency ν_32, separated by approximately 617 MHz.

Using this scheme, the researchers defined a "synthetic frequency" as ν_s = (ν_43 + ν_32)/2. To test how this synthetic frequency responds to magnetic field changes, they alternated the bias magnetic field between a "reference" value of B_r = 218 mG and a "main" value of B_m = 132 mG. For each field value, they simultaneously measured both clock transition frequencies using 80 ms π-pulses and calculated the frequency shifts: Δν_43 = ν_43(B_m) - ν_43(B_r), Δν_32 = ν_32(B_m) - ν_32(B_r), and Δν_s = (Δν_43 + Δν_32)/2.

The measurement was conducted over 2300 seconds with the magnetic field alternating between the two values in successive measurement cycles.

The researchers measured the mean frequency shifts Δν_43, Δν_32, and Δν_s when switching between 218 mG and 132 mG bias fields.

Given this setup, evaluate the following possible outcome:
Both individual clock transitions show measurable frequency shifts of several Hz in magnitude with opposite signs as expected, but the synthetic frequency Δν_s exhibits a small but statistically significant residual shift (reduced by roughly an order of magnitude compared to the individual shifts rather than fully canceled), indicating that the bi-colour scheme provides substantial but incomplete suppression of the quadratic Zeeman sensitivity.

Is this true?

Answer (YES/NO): NO